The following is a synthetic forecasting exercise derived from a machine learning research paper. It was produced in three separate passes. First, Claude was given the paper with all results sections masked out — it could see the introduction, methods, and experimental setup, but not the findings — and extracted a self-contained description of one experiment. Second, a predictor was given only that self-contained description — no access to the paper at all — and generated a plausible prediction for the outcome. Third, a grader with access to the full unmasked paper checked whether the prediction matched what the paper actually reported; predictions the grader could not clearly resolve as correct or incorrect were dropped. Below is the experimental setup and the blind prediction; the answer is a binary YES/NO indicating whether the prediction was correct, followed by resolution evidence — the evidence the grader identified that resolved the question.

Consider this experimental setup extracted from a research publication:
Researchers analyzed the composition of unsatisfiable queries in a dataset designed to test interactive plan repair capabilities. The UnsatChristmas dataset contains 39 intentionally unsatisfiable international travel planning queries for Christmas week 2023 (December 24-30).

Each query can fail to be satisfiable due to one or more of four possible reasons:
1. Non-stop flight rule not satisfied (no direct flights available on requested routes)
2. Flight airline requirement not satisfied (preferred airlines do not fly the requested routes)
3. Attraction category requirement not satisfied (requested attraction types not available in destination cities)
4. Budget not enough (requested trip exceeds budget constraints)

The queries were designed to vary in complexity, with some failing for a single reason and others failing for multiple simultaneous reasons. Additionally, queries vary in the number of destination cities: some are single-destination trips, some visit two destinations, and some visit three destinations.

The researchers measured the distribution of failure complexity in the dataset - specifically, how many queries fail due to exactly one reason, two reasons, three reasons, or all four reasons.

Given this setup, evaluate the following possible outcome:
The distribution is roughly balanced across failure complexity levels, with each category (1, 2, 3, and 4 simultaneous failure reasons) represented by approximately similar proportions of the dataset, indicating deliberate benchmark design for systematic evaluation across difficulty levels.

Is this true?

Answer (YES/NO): NO